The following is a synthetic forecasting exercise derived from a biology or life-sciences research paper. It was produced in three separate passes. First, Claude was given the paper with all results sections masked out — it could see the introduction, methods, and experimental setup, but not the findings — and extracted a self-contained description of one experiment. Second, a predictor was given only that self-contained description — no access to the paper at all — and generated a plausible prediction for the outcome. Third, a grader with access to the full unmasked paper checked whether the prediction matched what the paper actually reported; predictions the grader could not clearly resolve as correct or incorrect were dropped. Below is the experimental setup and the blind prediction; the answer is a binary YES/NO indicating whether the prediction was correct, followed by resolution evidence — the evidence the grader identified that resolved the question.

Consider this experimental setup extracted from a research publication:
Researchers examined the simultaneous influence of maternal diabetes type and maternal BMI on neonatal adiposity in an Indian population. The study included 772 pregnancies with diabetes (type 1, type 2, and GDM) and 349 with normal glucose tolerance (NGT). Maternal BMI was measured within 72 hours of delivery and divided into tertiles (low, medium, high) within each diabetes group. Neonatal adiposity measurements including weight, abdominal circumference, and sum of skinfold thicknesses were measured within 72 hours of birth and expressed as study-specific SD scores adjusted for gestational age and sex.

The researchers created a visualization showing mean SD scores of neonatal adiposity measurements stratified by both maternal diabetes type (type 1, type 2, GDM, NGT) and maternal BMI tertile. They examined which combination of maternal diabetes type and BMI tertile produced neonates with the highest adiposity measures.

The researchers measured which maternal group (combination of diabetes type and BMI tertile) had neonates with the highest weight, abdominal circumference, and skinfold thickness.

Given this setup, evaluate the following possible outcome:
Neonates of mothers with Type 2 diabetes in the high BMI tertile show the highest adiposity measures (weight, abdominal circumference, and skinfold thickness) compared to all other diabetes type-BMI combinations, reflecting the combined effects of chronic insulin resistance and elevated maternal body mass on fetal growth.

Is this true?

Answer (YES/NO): NO